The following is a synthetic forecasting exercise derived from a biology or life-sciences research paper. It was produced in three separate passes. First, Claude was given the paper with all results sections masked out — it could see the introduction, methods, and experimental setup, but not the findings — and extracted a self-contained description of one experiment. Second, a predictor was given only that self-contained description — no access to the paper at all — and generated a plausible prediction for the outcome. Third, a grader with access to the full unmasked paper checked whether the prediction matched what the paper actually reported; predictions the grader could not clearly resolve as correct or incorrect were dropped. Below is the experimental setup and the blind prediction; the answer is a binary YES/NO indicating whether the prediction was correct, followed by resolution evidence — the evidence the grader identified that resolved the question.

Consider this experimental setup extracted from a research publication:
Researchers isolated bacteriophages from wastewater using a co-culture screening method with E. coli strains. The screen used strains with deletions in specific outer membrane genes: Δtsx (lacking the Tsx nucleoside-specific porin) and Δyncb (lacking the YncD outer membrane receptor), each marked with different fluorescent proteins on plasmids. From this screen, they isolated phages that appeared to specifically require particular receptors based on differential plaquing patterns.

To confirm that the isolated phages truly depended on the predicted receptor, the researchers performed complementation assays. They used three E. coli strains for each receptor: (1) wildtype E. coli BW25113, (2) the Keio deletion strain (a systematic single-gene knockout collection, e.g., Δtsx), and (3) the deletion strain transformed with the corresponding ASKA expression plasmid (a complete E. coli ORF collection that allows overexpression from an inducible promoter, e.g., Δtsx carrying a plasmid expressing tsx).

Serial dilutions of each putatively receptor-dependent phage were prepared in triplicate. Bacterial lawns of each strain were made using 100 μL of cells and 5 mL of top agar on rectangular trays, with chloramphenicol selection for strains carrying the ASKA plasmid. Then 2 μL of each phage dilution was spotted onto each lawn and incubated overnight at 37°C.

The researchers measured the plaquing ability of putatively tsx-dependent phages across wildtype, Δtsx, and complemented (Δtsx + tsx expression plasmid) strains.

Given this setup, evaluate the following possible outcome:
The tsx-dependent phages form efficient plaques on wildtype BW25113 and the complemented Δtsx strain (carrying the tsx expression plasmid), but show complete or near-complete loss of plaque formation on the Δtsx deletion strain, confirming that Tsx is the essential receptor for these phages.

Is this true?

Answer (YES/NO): YES